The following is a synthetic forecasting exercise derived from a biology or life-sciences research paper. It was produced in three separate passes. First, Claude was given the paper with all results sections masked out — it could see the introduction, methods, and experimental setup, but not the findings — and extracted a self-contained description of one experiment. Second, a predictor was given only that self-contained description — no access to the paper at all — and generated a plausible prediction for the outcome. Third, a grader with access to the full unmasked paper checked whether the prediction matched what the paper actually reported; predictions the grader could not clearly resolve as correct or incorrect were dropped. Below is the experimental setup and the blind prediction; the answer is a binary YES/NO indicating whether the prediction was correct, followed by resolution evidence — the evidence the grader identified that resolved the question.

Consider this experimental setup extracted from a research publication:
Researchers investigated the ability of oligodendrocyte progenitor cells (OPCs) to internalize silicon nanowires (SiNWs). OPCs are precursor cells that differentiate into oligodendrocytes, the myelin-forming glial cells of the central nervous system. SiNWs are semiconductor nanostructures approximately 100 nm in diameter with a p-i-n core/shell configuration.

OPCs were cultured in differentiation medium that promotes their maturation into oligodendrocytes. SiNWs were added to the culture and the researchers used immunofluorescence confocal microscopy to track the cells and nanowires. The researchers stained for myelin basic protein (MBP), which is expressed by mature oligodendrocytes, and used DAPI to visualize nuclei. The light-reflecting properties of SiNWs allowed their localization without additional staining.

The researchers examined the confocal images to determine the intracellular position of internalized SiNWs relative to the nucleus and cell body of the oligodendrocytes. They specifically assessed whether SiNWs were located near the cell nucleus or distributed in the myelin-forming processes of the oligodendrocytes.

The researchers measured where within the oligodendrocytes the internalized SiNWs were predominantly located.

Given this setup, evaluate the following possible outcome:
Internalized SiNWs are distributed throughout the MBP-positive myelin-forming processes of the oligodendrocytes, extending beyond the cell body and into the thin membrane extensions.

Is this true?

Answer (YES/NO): NO